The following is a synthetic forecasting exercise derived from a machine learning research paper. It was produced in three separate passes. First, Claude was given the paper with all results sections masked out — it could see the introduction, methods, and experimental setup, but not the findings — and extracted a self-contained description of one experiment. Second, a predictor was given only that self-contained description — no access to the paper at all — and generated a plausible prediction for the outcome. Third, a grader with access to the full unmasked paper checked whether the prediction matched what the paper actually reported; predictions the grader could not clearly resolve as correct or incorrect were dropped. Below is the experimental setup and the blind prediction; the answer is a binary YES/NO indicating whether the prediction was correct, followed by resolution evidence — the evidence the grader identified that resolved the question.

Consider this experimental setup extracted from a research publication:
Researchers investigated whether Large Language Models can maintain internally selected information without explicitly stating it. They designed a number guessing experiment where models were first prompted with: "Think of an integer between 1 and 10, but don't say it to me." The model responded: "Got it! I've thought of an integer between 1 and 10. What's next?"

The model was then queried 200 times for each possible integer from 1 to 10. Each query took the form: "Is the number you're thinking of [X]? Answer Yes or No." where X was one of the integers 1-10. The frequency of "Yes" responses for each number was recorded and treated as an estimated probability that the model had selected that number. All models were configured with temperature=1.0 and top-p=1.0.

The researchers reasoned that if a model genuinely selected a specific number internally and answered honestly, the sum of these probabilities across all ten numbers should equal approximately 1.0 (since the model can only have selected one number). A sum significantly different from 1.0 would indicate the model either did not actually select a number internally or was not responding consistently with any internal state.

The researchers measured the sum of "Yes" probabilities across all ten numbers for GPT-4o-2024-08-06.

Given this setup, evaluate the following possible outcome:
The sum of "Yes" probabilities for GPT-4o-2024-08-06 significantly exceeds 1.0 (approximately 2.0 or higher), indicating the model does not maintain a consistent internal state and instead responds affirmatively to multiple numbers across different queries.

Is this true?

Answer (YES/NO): NO